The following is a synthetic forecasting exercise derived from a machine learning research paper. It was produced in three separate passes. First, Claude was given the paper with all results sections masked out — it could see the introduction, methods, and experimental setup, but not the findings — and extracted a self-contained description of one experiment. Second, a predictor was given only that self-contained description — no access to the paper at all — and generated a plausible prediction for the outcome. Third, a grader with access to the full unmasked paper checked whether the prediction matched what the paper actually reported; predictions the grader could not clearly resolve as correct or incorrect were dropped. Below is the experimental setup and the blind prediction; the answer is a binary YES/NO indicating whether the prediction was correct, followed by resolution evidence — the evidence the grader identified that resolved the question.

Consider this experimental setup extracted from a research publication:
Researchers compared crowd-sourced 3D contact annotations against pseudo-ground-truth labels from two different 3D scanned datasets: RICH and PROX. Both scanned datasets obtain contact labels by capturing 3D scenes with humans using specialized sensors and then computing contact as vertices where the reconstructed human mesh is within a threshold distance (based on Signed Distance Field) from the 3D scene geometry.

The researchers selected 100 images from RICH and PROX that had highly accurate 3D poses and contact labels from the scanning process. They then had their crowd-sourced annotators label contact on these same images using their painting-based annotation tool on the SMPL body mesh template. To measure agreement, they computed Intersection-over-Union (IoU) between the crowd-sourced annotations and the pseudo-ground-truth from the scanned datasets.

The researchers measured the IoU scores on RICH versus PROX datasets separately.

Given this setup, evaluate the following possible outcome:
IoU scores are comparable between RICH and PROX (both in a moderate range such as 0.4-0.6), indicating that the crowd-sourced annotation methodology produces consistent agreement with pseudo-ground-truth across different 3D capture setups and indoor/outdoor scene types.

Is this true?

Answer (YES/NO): NO